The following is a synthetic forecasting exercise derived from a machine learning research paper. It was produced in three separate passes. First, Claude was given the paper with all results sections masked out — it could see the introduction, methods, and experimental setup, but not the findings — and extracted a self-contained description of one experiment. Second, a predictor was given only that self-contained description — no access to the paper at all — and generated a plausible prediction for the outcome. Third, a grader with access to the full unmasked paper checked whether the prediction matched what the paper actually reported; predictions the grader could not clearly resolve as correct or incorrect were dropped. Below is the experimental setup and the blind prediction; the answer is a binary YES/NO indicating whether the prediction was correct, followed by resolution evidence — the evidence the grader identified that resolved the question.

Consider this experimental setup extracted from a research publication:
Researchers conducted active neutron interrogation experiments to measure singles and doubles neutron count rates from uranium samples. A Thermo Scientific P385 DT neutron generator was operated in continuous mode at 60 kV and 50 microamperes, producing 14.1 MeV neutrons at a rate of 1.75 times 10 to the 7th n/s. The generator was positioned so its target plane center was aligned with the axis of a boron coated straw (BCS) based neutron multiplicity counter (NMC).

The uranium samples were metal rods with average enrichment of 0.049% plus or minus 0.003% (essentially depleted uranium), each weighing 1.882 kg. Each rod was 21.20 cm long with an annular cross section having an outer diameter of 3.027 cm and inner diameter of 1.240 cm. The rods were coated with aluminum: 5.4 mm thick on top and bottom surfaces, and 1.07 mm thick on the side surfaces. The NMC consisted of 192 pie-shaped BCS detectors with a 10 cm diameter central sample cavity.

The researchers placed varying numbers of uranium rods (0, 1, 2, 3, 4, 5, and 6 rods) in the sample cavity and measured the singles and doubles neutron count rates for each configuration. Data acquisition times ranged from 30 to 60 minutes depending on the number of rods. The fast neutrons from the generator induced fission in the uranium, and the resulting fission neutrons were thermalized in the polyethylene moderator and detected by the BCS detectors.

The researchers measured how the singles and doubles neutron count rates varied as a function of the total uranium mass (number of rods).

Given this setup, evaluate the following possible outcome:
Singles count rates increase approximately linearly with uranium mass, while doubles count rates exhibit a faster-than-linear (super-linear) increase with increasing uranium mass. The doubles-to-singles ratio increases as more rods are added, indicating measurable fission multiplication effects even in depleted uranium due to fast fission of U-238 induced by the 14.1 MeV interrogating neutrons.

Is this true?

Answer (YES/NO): NO